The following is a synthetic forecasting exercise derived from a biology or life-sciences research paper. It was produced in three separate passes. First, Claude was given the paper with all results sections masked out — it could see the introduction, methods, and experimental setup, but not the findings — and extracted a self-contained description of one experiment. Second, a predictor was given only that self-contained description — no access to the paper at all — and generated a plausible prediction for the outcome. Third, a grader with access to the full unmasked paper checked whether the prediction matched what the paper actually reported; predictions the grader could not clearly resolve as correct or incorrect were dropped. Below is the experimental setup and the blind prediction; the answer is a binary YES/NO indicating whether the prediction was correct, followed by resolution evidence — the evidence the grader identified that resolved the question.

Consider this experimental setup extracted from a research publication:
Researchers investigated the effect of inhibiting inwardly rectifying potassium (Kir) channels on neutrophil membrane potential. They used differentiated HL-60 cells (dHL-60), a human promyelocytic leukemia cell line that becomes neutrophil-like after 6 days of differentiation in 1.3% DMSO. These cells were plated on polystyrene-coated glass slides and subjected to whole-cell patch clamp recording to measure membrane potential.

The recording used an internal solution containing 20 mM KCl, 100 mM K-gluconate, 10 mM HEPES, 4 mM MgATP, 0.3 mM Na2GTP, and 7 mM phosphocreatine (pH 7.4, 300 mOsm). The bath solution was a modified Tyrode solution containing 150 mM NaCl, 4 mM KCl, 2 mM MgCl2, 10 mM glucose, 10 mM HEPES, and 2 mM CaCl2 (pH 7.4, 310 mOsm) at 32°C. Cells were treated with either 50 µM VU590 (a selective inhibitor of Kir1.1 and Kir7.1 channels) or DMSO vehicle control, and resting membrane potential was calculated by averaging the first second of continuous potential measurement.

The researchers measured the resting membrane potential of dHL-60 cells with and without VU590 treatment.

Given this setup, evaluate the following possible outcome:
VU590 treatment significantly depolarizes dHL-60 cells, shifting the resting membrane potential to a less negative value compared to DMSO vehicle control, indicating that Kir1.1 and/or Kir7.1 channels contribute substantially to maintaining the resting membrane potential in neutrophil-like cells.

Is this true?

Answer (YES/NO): YES